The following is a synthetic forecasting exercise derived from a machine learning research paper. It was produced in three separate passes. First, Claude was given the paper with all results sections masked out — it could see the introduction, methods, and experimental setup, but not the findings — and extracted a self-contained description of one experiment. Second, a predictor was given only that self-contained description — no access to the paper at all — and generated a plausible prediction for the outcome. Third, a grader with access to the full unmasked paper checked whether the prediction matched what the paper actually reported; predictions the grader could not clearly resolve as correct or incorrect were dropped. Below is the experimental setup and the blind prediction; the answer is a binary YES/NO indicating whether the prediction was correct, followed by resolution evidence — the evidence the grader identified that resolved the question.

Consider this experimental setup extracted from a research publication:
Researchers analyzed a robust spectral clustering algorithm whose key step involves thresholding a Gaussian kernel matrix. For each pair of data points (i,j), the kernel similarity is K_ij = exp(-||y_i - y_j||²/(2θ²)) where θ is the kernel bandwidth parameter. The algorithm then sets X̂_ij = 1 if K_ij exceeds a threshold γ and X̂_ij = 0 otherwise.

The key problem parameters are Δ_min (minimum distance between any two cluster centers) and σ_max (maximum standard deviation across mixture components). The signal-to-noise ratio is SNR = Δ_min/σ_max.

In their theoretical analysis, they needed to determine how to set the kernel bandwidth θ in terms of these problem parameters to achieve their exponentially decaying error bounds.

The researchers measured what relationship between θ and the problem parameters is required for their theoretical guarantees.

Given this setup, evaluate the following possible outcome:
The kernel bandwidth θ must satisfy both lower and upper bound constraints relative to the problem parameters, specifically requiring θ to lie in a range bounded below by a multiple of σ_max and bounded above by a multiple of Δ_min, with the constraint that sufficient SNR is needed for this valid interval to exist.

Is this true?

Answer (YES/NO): NO